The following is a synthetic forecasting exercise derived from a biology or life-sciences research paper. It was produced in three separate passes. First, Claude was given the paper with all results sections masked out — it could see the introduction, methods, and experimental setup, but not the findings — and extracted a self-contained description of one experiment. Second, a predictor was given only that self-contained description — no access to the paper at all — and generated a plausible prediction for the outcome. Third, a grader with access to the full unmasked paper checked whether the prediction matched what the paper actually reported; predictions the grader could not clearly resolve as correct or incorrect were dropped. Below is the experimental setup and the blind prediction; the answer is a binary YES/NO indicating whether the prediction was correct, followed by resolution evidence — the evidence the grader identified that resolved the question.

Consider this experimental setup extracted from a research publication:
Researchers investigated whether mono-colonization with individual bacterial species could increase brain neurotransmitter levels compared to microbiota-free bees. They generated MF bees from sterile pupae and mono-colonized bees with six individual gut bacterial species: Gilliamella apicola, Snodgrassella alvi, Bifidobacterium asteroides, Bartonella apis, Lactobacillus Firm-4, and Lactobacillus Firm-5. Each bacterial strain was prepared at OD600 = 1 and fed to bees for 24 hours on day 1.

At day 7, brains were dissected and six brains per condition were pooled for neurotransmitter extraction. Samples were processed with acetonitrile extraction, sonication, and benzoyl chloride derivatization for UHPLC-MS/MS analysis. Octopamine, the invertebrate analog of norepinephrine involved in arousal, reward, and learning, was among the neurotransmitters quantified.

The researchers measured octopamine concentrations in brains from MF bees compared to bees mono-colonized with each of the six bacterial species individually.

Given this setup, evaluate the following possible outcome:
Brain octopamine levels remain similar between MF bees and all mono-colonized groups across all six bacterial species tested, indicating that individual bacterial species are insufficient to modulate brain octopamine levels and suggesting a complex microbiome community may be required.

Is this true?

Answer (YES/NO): NO